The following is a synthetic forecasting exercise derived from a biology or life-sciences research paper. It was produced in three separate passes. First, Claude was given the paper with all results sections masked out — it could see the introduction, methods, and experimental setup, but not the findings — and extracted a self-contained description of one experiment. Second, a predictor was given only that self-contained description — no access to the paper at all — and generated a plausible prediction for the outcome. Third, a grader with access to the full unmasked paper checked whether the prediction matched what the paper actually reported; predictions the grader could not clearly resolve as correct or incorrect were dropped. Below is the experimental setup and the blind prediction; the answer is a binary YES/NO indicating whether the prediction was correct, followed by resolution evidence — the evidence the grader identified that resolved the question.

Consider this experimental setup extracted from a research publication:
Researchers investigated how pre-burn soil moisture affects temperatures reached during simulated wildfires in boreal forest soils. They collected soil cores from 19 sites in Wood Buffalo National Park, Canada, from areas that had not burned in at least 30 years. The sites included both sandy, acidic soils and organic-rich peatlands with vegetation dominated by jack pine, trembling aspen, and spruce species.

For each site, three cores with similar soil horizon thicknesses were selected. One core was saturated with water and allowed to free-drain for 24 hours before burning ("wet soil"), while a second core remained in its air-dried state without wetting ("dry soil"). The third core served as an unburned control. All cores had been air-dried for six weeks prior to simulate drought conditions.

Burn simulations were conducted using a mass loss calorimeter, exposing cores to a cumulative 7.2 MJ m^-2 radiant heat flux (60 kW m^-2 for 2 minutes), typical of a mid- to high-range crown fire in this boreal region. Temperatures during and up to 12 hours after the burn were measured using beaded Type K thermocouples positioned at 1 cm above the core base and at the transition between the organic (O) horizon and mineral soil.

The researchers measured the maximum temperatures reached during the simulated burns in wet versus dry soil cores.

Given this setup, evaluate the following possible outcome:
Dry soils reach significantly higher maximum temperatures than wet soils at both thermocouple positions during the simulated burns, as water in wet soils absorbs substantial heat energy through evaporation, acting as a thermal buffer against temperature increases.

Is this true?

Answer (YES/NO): YES